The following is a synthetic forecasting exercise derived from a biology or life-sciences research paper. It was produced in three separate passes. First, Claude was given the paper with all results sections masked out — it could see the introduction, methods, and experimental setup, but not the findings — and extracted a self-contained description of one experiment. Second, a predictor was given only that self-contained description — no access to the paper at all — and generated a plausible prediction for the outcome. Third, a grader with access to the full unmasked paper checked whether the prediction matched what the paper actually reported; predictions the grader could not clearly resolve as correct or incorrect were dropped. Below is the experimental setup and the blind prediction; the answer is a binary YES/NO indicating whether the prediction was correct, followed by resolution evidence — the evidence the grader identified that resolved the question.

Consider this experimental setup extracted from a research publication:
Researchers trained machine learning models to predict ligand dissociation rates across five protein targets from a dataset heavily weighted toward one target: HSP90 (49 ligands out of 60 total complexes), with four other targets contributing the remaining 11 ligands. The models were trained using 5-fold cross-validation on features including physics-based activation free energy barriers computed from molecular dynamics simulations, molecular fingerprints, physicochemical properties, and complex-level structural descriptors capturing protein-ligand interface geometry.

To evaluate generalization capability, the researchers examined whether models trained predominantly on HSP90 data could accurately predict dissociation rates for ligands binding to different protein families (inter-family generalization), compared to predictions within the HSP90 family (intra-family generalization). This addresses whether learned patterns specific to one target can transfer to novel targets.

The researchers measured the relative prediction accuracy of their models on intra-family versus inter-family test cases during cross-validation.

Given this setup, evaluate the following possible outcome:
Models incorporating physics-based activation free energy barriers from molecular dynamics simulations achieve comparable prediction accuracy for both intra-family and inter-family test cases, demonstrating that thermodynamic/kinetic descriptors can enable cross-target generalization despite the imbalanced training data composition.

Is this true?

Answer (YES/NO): YES